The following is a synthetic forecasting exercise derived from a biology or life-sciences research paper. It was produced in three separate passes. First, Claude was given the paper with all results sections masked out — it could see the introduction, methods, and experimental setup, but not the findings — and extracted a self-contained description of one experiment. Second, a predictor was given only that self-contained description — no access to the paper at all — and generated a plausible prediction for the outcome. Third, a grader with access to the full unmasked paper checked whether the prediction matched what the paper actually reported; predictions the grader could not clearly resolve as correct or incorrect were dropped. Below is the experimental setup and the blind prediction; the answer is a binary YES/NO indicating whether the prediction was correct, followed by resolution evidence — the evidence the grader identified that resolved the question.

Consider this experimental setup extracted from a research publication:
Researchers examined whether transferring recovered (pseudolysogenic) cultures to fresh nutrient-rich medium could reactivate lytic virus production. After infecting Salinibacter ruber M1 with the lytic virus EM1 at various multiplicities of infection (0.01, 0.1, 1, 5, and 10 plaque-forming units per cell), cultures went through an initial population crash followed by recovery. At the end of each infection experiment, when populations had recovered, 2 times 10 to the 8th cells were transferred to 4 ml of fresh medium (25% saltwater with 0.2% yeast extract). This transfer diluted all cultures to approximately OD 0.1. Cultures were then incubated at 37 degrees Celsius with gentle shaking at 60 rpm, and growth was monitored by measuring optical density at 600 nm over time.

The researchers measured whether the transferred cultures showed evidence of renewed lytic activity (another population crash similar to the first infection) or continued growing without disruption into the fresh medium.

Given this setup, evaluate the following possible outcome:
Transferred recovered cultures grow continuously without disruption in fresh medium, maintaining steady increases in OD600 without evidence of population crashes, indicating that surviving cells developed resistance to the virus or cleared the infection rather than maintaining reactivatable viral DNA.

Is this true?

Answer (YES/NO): NO